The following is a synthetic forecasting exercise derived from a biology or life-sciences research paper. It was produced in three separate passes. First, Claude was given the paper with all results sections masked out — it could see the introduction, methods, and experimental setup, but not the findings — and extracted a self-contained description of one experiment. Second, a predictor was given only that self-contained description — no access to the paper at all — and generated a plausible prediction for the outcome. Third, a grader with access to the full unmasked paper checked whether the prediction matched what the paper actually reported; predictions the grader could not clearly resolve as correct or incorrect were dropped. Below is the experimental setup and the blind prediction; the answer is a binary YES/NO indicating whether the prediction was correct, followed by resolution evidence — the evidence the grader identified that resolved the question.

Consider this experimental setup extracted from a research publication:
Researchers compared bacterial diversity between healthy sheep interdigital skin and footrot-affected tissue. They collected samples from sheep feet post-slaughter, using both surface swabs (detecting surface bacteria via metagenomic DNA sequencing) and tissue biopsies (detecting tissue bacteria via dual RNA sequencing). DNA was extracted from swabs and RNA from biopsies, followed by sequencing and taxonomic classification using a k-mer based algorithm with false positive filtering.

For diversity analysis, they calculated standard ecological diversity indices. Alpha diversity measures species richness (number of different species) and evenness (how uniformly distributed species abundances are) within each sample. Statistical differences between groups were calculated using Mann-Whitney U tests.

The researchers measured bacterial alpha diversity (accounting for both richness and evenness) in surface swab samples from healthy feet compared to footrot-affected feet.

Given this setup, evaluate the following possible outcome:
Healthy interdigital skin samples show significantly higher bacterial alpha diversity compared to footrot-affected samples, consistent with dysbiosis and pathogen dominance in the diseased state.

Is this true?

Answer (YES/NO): YES